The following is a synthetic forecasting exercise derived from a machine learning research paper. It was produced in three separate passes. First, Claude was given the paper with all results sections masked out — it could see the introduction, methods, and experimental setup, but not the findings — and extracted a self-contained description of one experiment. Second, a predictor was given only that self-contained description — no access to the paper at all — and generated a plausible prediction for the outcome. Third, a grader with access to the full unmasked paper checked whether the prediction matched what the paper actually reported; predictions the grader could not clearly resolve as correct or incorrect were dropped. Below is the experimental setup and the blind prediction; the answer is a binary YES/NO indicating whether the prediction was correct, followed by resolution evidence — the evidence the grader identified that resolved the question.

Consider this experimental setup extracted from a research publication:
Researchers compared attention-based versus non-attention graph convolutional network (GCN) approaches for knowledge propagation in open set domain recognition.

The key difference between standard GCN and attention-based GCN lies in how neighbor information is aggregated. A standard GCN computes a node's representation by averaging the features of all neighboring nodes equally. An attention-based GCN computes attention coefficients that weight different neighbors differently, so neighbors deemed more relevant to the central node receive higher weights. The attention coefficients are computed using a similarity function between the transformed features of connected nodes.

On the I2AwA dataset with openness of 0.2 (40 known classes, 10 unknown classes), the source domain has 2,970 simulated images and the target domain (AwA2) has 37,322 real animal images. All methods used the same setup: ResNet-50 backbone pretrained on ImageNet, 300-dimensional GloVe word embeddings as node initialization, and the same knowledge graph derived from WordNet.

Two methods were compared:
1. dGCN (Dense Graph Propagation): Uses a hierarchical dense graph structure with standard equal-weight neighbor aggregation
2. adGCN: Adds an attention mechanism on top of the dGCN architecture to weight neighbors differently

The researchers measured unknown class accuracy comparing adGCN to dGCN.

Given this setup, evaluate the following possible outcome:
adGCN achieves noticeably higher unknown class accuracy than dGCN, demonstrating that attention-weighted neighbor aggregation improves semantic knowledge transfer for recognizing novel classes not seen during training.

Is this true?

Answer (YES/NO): NO